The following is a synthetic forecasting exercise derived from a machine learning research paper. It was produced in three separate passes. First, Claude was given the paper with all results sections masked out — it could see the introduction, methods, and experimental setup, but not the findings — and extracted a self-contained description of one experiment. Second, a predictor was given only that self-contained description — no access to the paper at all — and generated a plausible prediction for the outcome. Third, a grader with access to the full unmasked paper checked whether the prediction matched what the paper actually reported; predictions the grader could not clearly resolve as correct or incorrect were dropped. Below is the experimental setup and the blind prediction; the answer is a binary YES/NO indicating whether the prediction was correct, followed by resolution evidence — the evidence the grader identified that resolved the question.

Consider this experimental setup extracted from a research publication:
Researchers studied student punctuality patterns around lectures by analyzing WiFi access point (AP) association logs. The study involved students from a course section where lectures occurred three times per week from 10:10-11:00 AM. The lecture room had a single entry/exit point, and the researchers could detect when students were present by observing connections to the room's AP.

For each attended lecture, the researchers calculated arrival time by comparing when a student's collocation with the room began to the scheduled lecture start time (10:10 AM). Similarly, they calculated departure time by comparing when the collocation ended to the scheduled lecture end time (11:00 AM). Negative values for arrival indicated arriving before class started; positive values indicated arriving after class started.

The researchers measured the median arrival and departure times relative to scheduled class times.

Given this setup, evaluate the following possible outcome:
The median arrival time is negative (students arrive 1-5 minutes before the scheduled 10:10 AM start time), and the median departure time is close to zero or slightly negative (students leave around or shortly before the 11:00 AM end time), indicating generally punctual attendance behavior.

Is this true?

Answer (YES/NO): NO